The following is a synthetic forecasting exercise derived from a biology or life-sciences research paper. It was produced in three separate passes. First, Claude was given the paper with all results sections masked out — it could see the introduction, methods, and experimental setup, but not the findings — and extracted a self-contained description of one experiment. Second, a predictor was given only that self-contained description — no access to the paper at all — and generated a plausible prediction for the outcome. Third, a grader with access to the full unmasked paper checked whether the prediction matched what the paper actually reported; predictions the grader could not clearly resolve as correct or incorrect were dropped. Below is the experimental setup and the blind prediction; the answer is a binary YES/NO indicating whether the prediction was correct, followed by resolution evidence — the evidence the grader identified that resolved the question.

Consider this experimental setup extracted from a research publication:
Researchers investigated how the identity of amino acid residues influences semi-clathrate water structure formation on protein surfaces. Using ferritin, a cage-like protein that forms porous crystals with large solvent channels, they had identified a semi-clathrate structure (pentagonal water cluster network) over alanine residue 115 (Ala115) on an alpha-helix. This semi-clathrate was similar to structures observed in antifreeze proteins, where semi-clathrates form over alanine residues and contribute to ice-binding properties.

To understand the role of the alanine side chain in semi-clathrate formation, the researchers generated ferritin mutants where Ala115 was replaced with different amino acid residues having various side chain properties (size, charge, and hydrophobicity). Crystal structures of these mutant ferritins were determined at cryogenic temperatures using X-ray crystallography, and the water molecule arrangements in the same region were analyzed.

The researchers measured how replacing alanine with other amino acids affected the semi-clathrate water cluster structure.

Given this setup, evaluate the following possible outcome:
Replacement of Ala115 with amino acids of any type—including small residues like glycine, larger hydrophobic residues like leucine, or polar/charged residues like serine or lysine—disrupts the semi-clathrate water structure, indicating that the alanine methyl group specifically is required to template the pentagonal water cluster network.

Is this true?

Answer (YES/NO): NO